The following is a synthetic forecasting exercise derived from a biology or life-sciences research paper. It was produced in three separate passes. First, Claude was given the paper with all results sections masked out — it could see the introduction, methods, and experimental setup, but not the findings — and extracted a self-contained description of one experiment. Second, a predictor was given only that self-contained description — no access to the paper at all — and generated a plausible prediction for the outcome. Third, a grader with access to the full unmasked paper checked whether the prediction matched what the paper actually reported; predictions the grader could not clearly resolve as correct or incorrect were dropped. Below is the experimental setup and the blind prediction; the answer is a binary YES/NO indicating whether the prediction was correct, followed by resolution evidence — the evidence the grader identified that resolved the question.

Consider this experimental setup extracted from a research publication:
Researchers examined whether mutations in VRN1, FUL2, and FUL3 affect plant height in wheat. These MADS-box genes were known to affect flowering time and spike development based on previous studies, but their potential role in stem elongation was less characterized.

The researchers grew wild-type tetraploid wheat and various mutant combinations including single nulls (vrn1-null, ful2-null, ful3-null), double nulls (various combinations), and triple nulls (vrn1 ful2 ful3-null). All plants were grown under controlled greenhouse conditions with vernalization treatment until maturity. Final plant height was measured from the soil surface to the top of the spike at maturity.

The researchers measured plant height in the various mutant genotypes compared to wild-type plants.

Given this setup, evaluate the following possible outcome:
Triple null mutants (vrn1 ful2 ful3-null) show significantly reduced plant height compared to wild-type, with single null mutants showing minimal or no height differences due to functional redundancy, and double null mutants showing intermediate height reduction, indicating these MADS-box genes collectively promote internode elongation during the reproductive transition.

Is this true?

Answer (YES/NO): NO